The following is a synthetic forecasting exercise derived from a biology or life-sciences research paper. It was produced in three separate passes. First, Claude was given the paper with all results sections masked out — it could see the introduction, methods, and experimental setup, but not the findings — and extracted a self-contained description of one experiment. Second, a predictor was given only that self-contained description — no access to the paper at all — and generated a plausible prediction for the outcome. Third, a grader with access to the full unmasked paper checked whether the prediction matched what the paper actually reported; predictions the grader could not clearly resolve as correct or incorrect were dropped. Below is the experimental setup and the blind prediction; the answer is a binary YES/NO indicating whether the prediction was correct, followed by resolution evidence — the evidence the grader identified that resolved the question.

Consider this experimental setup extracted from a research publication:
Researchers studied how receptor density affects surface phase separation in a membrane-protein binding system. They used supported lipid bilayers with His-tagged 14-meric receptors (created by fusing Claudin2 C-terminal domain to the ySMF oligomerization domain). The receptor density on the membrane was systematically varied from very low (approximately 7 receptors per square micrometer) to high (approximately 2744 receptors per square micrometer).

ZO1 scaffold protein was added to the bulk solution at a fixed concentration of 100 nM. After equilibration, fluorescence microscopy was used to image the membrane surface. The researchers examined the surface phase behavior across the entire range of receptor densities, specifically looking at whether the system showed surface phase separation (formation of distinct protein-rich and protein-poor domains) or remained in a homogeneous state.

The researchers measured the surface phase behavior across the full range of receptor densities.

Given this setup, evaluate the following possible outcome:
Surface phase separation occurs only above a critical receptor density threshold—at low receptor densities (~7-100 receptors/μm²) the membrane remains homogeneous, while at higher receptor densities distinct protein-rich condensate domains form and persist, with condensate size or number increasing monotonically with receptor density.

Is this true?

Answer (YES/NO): NO